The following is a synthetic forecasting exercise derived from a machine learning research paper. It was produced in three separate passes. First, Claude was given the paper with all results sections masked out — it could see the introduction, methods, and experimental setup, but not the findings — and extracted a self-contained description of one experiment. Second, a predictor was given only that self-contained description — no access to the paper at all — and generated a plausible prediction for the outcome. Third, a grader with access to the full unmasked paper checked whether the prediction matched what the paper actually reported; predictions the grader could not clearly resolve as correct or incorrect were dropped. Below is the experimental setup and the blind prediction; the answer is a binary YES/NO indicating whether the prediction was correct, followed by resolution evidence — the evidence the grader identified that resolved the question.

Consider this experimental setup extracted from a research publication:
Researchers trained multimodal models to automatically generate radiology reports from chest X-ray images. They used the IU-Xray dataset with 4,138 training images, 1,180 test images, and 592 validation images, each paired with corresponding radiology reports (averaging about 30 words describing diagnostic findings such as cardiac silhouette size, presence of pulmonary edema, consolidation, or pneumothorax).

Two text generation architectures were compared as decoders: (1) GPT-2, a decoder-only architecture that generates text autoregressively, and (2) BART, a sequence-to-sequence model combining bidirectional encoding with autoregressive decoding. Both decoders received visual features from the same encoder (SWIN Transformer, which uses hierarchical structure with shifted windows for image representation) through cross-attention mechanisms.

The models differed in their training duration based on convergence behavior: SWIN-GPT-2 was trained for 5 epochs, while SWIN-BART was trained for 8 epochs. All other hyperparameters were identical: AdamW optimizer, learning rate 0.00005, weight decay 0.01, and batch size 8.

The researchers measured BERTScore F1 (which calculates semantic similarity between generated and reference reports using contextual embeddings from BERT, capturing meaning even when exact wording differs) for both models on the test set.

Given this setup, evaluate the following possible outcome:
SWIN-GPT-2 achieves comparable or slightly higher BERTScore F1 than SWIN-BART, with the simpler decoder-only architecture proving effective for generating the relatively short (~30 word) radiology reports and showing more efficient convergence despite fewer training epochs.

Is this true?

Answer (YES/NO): NO